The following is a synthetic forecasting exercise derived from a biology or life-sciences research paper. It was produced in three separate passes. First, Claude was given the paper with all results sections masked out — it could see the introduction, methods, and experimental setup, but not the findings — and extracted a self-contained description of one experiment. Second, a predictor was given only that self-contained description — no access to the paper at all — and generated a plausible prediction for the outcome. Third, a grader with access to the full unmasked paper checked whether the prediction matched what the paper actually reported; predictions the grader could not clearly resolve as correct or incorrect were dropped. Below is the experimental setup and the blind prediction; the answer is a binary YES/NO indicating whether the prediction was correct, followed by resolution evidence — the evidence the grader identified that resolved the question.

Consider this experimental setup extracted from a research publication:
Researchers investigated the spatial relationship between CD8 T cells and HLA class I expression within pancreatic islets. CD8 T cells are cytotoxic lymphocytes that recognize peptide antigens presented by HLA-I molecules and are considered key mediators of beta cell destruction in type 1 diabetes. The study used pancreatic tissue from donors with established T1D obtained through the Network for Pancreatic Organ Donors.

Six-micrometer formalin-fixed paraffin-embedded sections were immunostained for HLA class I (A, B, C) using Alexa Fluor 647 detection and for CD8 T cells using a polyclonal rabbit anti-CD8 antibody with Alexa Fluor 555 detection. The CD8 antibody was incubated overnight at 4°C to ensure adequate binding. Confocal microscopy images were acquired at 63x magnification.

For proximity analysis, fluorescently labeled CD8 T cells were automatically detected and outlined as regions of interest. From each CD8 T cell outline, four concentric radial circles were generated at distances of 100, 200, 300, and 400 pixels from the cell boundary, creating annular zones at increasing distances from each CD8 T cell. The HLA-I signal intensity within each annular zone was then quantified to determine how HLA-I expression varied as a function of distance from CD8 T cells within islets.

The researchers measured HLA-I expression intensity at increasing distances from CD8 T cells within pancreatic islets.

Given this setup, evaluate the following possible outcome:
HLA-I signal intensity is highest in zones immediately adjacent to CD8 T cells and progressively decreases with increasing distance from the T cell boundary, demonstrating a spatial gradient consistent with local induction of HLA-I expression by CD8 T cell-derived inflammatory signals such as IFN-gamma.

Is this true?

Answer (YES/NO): NO